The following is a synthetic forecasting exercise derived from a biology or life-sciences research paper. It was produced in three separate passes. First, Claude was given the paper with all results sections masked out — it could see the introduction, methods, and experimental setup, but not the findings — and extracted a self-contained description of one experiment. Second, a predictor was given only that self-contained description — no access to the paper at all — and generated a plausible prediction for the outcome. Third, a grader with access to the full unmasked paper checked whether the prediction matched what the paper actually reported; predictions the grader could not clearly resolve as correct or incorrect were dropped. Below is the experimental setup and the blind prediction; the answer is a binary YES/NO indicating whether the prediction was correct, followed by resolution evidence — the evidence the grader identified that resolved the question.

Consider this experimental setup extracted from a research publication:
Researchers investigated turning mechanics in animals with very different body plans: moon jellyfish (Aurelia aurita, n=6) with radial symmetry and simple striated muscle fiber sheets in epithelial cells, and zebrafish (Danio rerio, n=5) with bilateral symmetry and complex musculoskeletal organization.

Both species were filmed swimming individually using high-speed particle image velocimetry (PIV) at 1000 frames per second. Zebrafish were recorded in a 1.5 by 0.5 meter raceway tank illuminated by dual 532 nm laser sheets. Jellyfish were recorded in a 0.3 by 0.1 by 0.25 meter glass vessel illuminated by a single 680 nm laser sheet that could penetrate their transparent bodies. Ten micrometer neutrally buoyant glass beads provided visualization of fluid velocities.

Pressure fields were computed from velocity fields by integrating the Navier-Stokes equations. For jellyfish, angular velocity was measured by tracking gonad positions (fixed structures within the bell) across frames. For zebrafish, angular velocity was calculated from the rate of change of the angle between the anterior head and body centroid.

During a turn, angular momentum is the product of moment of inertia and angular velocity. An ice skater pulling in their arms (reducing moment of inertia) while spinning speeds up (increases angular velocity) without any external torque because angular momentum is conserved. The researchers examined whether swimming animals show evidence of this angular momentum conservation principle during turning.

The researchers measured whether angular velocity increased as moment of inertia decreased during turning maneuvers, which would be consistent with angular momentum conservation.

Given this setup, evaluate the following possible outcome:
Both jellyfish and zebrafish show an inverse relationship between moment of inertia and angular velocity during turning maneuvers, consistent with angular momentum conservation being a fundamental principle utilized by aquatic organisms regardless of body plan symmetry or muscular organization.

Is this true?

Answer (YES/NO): NO